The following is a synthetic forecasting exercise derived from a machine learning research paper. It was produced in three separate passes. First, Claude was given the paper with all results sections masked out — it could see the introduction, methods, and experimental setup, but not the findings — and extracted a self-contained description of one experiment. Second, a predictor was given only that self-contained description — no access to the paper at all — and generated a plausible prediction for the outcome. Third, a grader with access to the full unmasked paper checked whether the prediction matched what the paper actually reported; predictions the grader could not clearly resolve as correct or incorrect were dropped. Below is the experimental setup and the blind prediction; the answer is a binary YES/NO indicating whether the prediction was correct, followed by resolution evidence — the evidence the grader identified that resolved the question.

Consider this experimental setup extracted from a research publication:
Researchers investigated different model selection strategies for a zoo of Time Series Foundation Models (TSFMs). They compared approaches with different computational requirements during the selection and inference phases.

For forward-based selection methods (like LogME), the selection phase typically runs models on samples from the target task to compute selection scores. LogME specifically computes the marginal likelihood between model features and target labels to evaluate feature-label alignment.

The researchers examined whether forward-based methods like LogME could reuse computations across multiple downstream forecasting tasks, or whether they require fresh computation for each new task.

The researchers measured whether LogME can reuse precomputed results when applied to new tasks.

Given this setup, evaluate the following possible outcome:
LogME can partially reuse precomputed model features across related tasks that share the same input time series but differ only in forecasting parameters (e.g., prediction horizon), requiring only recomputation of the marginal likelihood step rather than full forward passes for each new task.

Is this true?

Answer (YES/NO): NO